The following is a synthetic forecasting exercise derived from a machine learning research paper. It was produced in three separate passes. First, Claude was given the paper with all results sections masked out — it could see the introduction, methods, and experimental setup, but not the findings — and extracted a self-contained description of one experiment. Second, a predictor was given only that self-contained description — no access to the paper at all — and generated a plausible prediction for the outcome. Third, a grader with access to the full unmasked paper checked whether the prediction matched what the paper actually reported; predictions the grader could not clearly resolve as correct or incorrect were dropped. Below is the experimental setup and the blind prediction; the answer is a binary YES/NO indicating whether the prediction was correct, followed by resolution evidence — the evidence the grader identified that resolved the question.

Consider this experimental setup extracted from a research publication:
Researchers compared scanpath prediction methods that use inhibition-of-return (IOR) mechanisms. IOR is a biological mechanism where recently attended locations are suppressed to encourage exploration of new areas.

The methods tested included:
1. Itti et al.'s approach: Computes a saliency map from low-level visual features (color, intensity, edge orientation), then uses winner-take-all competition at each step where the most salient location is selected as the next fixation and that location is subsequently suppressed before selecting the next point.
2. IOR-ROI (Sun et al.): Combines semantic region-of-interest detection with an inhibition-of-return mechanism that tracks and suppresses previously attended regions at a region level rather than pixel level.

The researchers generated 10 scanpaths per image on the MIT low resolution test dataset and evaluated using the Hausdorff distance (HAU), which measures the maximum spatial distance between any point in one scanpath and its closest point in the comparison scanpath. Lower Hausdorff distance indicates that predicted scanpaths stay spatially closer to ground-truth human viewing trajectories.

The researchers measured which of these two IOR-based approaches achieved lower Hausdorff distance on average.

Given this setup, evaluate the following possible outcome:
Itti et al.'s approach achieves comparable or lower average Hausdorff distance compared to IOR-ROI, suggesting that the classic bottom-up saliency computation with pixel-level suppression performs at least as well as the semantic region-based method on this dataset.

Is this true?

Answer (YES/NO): NO